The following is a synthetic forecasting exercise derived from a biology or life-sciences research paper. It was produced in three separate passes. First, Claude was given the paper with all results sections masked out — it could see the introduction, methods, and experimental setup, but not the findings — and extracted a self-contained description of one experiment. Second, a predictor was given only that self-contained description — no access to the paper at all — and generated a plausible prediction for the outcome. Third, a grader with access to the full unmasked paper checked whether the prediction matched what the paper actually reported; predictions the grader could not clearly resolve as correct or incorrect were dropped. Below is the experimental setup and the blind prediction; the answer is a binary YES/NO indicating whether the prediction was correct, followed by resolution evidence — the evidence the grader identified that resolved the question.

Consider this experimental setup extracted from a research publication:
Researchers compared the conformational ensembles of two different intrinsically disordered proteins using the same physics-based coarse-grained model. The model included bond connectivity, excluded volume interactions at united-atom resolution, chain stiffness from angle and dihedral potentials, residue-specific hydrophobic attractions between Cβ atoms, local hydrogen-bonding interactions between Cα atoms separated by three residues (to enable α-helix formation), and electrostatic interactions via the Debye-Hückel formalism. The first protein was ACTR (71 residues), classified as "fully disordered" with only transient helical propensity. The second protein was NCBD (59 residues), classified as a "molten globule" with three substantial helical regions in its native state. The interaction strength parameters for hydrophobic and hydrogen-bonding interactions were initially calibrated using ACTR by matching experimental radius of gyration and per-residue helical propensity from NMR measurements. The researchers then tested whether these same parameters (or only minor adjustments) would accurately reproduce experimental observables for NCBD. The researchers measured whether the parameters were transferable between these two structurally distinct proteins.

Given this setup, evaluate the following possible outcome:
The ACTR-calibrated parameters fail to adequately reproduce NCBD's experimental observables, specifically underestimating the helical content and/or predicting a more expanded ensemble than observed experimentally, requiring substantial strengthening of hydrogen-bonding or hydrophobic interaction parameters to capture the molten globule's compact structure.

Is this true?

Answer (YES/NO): NO